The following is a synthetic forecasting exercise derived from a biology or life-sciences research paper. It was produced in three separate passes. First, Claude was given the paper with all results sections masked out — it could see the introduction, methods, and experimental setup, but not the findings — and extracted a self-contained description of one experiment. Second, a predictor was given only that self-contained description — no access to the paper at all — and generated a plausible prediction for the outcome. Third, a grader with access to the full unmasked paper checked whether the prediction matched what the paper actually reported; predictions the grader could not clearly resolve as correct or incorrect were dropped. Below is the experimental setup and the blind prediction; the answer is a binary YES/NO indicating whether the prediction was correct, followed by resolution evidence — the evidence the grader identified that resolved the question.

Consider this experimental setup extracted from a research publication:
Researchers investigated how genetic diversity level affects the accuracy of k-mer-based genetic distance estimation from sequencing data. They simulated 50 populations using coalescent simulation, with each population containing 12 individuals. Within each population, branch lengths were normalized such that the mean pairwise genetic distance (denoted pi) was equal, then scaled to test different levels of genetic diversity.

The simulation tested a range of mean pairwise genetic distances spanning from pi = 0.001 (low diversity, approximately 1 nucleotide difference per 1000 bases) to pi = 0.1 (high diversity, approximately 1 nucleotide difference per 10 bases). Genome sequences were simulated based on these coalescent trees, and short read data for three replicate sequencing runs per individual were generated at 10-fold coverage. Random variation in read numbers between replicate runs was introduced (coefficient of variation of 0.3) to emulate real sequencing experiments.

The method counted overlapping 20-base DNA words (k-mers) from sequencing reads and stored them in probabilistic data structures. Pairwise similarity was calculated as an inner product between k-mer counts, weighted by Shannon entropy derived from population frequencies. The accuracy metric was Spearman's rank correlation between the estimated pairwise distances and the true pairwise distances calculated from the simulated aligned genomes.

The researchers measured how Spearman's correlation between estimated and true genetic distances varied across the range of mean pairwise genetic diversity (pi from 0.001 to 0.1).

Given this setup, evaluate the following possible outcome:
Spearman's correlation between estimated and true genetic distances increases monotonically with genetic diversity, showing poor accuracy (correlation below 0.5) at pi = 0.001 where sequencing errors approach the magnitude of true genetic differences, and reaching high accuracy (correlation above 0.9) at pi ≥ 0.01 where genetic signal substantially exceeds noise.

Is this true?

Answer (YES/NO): NO